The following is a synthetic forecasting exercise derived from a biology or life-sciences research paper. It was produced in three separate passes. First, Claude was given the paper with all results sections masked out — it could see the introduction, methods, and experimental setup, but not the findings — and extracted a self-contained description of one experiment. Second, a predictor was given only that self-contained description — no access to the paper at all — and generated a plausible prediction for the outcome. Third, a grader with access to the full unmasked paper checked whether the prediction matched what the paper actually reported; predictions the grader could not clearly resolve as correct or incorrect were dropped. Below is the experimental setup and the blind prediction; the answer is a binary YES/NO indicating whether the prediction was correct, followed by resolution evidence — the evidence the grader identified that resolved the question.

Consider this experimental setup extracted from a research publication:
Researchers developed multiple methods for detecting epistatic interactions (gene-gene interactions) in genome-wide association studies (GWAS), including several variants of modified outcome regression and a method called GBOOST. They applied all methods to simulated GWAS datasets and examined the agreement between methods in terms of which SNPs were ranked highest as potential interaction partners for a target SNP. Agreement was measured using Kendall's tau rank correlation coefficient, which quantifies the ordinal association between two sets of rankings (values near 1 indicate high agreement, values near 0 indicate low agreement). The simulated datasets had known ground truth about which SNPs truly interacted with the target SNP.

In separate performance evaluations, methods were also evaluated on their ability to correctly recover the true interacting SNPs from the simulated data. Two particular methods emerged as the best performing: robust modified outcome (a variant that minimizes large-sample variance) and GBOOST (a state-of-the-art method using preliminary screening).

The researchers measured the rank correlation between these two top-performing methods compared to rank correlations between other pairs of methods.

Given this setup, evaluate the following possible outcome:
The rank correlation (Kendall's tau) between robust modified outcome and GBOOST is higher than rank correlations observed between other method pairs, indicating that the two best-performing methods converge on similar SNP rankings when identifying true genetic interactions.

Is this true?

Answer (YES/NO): NO